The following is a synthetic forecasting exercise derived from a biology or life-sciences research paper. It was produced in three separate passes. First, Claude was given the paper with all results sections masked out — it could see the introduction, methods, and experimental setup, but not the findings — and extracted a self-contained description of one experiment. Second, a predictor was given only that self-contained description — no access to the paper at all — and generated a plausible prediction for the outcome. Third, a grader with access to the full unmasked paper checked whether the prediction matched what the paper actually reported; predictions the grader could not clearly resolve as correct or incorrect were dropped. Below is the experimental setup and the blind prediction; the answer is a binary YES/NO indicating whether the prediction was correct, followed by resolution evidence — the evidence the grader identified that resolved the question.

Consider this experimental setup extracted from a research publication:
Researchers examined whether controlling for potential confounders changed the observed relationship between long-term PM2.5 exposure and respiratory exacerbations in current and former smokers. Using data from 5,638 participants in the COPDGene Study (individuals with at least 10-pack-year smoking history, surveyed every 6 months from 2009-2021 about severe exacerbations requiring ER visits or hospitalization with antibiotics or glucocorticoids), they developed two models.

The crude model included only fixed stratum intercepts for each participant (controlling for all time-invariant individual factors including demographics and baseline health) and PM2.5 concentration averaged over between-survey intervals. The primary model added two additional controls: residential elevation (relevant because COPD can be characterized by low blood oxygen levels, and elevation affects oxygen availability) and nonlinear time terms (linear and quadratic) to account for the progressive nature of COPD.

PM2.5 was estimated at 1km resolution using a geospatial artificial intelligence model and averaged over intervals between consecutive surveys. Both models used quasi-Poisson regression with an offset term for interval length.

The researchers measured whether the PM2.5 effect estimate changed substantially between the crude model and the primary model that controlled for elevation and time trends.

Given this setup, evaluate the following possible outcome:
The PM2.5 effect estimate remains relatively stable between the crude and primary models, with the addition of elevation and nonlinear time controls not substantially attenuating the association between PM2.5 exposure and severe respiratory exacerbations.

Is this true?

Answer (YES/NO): YES